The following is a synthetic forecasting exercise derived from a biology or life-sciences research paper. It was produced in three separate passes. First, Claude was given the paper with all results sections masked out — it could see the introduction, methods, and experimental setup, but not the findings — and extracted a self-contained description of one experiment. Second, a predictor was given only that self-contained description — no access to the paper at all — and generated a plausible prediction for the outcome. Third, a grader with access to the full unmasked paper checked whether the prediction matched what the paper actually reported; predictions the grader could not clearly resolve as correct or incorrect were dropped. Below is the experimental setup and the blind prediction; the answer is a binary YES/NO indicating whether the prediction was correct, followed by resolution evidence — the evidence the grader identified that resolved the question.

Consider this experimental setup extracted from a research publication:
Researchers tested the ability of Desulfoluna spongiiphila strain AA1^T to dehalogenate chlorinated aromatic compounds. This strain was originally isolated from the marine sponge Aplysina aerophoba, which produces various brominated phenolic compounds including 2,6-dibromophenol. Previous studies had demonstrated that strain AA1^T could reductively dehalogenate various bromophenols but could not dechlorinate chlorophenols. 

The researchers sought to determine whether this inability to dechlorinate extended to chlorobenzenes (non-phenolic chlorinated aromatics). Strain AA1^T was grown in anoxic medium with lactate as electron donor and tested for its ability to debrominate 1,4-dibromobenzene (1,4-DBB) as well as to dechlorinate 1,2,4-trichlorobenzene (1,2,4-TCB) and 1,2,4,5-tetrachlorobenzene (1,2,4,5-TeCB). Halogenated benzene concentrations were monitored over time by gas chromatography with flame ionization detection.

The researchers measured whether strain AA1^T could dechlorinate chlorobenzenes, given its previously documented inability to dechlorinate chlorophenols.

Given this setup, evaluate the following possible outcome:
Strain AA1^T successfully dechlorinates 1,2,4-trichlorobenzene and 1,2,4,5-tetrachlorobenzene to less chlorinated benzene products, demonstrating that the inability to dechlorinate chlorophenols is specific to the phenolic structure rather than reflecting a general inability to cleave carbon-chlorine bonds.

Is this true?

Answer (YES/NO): NO